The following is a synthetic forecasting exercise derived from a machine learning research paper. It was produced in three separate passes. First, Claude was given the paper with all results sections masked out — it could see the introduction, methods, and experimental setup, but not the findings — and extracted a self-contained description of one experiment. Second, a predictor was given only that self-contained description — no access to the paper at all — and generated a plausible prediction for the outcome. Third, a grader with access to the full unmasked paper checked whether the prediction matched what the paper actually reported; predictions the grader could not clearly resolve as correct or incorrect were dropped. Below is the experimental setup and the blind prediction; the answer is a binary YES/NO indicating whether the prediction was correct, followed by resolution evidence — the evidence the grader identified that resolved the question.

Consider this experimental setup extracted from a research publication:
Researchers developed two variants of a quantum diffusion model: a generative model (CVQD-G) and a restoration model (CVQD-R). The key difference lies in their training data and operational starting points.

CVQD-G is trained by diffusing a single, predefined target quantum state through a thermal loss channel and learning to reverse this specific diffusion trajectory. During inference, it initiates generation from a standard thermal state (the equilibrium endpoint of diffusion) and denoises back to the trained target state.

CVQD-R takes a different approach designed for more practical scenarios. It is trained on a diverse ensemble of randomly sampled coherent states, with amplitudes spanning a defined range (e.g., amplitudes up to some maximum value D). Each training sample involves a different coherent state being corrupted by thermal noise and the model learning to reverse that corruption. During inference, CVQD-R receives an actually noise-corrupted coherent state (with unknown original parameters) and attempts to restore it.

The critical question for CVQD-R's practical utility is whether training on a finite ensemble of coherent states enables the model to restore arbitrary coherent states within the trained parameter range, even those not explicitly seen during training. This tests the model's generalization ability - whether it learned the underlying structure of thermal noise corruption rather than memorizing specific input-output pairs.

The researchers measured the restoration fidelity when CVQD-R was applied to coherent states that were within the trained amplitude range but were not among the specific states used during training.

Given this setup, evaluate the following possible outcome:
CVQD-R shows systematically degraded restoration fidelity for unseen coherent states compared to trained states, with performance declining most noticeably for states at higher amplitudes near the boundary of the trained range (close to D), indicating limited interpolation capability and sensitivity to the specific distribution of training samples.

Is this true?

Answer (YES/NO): NO